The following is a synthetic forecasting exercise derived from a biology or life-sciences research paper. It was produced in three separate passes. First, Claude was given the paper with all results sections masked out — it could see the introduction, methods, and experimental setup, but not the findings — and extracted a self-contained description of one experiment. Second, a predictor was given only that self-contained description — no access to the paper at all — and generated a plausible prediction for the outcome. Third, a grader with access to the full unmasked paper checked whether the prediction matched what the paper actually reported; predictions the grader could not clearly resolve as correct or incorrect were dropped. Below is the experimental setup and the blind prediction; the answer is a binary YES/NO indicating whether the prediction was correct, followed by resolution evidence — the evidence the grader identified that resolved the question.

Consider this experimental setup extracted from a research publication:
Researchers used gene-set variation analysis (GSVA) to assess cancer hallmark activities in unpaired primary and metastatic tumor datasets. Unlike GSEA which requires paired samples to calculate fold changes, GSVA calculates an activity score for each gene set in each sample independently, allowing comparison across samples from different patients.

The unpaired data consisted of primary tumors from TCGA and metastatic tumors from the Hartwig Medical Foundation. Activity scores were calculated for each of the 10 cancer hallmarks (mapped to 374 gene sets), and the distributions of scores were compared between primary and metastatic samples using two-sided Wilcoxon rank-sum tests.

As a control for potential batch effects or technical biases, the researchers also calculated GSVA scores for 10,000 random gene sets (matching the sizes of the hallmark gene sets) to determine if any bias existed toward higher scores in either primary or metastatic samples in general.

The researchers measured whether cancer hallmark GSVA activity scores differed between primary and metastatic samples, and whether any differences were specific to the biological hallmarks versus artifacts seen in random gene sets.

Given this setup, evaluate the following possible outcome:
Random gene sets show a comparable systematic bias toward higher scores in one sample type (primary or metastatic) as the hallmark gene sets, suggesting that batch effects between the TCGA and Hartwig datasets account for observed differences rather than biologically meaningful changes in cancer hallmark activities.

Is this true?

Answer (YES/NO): NO